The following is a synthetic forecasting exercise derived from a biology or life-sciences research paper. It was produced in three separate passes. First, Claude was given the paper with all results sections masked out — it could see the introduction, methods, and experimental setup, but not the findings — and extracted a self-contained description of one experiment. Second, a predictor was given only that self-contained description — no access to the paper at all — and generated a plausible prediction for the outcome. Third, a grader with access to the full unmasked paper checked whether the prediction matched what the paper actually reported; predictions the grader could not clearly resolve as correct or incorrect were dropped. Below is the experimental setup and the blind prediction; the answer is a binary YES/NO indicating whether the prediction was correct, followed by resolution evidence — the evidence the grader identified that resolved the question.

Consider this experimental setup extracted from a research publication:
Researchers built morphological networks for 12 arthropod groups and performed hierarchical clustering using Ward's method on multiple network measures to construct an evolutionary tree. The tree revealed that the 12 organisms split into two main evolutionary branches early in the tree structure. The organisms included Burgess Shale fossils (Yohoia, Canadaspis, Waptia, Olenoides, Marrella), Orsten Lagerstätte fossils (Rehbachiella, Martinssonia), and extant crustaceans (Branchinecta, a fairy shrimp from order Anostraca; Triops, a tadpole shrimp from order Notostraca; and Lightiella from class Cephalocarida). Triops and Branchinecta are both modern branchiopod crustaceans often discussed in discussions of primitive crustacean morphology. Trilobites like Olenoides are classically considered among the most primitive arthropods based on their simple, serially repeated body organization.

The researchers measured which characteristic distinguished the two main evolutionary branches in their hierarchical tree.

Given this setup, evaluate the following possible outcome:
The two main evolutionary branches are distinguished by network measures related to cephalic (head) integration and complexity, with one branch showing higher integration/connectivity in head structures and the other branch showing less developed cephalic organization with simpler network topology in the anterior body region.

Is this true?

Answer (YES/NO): NO